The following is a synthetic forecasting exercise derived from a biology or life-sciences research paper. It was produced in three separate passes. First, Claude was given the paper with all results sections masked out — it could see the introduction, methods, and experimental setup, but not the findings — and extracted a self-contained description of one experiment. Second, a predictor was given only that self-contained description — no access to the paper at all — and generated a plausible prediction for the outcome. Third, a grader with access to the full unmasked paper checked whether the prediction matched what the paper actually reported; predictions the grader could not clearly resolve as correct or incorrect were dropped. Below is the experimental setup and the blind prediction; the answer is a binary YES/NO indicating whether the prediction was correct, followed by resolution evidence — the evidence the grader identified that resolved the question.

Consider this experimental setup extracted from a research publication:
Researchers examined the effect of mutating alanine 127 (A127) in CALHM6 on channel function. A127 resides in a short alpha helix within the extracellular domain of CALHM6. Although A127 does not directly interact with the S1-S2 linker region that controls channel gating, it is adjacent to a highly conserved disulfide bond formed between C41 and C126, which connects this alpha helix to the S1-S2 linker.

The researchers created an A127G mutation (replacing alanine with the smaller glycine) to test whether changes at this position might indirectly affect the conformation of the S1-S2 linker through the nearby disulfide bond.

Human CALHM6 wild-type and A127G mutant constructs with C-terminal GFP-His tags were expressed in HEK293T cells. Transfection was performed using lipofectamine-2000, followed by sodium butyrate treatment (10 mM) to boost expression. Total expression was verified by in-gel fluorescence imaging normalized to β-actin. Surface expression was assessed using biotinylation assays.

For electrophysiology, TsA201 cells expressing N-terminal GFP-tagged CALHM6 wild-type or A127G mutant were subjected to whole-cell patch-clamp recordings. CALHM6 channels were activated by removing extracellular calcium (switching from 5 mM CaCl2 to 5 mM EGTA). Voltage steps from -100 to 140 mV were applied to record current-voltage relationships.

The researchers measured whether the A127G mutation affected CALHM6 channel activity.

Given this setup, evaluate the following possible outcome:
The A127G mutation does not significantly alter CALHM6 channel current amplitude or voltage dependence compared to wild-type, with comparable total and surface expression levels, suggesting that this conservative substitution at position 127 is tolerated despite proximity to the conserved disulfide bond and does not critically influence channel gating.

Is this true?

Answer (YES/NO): NO